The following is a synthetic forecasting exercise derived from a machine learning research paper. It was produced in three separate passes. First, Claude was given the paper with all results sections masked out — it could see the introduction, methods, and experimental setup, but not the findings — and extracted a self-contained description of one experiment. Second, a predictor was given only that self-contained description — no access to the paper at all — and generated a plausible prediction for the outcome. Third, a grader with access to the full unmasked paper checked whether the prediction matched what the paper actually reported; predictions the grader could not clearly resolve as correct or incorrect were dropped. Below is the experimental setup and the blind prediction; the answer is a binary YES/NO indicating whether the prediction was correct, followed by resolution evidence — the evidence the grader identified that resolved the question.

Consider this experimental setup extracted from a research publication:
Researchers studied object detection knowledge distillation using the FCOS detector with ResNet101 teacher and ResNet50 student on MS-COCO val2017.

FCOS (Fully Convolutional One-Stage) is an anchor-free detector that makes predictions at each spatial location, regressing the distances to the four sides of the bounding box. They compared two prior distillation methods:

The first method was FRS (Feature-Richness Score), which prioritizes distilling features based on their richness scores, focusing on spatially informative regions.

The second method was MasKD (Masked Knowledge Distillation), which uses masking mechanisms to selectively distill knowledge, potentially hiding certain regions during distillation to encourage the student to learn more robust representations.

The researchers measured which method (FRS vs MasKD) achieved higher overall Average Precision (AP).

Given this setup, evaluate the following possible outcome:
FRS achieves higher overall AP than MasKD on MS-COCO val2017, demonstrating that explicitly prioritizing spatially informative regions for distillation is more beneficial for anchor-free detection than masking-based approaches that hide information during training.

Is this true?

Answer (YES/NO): NO